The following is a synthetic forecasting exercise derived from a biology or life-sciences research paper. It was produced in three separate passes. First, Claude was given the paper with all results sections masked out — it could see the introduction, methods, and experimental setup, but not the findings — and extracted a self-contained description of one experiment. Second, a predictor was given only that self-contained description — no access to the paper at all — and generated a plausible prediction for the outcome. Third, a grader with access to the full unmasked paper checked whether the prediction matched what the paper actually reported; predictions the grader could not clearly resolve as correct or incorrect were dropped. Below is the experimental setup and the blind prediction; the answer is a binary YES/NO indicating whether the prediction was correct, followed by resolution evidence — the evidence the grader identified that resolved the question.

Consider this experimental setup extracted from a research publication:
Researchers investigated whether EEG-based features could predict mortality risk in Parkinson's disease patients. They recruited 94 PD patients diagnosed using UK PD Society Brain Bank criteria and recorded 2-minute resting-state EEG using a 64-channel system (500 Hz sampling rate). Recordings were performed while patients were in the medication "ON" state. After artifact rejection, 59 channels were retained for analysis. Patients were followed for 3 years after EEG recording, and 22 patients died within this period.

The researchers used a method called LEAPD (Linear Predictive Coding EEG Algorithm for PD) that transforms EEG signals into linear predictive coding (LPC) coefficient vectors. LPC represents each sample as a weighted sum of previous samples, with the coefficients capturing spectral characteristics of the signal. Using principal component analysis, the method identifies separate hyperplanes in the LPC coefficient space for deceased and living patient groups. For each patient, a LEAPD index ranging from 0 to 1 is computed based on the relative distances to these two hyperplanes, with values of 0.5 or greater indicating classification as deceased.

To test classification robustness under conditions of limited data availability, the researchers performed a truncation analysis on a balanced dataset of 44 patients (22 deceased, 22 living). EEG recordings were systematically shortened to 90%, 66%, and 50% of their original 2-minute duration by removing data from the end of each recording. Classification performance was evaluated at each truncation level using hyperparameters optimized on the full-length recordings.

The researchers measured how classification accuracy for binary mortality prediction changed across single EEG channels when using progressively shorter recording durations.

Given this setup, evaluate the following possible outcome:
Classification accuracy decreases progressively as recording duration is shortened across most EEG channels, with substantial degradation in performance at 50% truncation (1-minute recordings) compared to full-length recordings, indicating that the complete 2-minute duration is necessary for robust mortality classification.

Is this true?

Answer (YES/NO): NO